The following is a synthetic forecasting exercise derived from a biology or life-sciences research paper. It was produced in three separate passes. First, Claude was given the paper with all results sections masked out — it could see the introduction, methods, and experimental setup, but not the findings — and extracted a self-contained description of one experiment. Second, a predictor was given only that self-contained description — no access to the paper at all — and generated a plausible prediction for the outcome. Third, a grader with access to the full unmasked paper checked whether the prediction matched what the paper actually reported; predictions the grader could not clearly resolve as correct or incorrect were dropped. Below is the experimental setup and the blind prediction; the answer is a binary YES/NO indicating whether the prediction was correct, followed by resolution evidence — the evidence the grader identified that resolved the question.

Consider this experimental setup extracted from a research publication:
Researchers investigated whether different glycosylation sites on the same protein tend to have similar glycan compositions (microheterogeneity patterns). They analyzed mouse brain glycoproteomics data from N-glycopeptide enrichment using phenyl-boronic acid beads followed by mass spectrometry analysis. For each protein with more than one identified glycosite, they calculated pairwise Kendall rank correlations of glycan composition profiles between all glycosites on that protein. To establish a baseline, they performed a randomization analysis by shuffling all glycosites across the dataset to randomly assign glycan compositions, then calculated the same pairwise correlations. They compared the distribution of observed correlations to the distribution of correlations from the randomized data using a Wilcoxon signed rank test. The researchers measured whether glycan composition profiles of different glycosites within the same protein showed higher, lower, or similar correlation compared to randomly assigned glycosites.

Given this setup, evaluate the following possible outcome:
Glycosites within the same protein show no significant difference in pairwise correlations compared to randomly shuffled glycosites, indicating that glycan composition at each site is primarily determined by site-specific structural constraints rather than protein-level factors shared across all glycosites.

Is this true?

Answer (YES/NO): NO